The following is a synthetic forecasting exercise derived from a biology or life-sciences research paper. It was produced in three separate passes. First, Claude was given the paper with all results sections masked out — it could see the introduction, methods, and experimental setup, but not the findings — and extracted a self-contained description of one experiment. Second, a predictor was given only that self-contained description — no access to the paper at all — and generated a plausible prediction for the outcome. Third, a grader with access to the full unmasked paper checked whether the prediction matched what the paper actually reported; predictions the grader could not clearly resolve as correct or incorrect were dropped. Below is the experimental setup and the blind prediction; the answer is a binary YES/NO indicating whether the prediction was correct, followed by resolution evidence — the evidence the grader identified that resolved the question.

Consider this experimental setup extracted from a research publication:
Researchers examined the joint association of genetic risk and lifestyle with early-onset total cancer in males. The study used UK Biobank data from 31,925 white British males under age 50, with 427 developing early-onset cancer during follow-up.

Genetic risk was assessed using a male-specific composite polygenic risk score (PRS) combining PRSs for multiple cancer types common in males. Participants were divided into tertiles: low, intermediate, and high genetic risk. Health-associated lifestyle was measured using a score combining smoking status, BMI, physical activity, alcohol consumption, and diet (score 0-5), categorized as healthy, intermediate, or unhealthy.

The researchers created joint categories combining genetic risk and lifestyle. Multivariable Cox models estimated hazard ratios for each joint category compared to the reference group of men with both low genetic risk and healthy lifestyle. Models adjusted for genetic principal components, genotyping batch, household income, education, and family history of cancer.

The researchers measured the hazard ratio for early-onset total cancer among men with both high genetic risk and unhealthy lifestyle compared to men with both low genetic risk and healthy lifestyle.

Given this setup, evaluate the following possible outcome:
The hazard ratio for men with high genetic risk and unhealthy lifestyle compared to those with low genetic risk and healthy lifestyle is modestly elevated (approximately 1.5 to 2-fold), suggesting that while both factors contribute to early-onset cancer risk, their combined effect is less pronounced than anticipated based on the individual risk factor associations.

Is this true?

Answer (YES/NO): NO